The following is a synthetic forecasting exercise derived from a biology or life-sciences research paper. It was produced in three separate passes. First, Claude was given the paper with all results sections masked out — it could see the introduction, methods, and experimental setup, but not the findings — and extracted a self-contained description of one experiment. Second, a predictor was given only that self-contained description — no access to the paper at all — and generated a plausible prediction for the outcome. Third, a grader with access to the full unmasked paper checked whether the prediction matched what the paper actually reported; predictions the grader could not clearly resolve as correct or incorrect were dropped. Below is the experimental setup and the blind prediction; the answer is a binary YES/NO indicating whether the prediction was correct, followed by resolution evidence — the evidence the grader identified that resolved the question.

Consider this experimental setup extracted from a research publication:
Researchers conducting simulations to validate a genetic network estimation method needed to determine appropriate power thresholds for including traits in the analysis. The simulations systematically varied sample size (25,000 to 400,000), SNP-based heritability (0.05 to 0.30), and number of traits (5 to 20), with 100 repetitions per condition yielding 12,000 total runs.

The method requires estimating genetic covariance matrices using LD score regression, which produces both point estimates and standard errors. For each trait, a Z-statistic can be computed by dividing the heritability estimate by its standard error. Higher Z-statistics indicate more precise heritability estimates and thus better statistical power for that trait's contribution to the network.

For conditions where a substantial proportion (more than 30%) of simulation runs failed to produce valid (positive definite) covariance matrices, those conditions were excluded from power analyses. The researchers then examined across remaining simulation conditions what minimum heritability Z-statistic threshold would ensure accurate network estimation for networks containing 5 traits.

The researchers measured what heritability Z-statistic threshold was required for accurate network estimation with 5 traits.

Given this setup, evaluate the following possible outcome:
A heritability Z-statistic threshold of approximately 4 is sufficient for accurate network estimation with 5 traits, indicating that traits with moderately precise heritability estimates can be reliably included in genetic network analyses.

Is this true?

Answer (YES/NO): NO